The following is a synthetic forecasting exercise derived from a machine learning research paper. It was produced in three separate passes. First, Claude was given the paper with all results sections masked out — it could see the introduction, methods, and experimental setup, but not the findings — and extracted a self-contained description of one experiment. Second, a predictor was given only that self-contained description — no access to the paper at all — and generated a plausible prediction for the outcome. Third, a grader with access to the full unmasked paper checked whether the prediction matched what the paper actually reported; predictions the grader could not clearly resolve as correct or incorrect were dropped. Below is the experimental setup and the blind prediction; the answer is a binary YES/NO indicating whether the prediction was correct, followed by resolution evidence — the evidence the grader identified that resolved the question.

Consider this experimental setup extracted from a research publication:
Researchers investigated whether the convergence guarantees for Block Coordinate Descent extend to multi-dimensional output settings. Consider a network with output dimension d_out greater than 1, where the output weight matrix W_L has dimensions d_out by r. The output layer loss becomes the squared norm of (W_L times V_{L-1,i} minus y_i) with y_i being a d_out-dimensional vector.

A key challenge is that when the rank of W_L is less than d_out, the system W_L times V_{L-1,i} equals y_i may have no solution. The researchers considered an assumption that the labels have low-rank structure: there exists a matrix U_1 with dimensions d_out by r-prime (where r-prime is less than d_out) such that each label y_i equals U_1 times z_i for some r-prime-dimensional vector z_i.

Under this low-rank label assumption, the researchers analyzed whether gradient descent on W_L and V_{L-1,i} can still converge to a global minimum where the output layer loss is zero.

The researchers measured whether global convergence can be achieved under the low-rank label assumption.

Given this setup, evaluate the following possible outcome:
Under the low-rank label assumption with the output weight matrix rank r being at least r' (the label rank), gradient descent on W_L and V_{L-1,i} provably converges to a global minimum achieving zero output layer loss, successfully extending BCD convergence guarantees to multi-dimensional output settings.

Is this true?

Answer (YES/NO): NO